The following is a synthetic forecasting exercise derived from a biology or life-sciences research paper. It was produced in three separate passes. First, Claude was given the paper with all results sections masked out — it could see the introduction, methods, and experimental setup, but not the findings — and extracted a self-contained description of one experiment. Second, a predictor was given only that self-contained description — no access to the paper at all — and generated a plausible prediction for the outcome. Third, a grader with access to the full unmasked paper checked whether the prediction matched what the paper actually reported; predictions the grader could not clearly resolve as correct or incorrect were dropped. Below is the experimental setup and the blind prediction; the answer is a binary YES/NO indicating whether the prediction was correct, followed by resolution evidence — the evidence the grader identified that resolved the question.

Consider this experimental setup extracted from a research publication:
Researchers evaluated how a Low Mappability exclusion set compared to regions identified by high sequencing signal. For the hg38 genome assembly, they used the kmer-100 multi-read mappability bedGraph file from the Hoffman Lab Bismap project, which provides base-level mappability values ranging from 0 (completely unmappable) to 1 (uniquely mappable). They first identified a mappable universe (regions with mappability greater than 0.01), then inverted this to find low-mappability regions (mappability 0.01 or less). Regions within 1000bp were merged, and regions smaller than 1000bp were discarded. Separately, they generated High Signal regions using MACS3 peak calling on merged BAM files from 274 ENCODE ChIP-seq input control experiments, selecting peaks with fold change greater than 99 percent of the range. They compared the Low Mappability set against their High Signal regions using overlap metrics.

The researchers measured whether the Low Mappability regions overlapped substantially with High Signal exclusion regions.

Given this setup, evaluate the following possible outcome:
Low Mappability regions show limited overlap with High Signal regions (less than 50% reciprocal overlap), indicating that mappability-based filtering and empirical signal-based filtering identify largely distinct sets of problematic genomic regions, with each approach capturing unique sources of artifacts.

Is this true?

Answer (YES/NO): YES